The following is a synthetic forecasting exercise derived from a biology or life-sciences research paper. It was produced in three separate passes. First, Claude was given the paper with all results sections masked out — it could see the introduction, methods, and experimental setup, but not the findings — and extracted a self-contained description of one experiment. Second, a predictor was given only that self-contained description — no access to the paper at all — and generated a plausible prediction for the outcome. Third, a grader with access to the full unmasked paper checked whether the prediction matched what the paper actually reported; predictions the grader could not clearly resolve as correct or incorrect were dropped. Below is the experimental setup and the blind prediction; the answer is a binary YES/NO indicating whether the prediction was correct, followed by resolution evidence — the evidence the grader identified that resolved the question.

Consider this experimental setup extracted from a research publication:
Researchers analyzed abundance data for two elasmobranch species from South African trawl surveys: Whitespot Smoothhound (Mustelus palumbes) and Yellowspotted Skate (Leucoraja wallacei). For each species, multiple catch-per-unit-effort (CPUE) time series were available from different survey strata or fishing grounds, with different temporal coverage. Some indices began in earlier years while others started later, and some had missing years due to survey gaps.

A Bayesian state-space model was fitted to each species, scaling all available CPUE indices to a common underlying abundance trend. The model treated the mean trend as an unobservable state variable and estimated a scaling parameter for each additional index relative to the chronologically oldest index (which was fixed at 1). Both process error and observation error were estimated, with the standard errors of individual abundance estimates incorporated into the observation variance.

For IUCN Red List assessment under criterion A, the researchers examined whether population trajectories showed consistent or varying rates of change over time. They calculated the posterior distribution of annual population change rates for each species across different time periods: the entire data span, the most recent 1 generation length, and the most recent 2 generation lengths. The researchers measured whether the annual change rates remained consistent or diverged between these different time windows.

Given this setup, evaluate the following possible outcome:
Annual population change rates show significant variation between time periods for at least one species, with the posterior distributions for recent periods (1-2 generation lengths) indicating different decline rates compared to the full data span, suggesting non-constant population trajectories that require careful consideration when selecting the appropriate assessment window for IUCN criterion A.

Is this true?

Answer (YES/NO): YES